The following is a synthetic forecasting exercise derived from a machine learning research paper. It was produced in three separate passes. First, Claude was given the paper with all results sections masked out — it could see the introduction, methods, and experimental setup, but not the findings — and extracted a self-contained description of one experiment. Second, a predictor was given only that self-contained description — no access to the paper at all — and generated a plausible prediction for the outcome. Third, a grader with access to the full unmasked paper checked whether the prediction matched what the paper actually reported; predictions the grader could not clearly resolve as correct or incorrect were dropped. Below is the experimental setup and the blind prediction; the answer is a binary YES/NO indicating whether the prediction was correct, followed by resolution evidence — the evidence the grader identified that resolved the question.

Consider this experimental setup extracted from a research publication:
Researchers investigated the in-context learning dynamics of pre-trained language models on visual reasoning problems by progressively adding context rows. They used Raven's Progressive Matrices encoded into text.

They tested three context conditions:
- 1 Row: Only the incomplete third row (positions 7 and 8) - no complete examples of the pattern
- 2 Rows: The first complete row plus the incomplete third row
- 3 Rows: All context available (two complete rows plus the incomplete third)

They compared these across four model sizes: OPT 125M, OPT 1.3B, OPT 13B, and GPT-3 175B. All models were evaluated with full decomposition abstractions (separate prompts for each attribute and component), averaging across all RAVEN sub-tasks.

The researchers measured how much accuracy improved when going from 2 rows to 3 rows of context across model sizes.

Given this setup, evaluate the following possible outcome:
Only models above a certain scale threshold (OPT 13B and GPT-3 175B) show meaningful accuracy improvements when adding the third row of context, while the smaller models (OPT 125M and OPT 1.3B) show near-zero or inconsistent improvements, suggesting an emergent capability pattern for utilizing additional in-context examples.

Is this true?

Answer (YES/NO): NO